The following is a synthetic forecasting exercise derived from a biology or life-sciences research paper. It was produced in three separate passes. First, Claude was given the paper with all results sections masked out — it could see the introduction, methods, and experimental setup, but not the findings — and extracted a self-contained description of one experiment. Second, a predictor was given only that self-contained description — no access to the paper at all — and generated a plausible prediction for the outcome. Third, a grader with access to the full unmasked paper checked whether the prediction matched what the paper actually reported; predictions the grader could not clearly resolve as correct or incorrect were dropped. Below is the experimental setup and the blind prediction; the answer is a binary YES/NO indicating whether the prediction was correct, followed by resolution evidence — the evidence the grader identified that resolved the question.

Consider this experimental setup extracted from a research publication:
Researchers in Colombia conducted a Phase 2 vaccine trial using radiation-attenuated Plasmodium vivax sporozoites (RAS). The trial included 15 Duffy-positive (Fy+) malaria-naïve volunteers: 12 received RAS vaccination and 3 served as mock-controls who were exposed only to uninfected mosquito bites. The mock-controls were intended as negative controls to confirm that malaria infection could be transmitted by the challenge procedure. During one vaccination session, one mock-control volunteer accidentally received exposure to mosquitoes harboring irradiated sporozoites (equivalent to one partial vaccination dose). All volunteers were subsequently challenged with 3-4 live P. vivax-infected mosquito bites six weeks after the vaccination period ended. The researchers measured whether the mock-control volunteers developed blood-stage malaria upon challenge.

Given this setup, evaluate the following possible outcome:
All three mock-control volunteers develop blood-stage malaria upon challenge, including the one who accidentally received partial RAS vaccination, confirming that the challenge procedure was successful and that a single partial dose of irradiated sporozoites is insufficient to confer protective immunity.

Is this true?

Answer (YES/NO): NO